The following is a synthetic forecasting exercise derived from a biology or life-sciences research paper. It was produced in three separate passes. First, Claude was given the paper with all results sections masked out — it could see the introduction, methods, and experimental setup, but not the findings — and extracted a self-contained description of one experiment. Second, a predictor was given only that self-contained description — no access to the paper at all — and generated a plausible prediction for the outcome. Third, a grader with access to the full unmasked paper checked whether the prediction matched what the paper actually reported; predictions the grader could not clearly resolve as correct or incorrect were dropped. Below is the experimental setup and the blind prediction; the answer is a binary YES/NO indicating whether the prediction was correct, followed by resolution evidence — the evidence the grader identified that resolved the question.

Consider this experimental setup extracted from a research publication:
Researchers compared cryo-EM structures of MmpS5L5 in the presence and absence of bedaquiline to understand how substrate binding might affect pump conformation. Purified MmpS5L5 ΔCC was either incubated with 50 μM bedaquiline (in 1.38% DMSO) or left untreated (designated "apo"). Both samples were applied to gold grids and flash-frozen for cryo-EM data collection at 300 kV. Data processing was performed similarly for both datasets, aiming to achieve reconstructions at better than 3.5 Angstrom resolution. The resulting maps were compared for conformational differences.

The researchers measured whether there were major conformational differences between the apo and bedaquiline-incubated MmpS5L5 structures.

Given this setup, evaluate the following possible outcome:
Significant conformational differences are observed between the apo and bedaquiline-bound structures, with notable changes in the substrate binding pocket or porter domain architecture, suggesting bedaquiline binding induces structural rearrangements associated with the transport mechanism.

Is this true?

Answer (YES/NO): NO